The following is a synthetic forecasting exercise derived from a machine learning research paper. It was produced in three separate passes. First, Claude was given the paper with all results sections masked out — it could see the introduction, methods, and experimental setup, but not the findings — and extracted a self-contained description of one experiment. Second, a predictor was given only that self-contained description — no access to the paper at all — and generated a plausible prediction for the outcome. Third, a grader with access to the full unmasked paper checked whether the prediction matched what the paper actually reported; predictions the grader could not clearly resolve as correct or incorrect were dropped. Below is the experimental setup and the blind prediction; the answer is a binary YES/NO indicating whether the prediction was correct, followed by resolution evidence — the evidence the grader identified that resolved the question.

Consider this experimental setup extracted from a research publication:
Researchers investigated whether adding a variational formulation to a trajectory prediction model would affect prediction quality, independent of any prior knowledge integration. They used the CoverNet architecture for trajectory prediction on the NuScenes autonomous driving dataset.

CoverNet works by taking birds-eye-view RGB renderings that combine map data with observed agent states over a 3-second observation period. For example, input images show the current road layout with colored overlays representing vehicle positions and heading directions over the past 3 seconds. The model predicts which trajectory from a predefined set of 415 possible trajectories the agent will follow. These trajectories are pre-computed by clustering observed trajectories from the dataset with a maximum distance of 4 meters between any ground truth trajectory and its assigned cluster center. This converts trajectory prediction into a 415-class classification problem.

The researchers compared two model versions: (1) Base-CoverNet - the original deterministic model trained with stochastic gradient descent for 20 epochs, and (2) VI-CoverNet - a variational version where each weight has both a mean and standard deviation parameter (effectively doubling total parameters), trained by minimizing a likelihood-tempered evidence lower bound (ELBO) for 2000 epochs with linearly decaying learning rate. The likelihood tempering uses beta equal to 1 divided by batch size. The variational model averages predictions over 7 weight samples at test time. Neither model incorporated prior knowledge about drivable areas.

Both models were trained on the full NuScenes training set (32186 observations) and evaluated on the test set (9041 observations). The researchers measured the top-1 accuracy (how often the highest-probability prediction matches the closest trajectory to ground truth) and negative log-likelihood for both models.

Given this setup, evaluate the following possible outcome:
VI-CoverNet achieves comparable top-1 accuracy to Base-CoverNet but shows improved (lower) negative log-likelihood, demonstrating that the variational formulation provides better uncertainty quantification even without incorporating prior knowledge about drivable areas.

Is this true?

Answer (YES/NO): NO